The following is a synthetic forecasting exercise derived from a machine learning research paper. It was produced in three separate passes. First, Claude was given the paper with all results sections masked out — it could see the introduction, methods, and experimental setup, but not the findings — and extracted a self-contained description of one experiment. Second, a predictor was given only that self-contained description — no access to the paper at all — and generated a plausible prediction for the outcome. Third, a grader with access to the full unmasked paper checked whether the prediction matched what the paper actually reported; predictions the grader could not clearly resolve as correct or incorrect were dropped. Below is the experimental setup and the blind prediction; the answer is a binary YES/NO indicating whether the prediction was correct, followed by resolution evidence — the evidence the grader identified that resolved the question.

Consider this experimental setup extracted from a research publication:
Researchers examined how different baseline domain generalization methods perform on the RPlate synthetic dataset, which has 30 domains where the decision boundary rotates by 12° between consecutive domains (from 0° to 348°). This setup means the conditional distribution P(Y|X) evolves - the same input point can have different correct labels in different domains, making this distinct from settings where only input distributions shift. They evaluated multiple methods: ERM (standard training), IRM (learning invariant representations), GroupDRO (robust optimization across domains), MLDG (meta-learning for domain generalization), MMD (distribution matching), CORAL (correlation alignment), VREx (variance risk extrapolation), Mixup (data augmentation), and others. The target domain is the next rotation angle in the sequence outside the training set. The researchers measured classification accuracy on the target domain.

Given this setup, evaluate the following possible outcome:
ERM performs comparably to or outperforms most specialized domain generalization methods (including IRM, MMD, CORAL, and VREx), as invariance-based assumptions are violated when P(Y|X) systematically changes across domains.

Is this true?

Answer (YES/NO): NO